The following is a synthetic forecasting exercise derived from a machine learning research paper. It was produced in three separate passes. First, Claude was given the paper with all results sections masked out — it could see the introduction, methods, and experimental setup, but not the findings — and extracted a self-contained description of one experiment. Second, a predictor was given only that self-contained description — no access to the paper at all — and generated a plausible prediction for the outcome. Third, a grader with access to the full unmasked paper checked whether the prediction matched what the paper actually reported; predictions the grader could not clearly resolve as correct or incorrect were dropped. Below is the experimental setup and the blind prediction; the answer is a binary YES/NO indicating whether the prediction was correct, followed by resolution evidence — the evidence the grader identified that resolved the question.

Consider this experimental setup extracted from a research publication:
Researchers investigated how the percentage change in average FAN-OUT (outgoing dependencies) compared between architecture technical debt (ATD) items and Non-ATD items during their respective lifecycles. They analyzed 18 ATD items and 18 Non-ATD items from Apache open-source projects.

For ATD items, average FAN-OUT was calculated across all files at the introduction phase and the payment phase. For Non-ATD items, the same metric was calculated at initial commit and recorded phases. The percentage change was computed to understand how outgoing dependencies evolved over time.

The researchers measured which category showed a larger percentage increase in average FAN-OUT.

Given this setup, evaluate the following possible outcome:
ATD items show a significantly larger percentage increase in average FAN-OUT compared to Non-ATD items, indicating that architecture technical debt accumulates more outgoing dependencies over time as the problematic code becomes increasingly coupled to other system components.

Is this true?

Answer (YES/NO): NO